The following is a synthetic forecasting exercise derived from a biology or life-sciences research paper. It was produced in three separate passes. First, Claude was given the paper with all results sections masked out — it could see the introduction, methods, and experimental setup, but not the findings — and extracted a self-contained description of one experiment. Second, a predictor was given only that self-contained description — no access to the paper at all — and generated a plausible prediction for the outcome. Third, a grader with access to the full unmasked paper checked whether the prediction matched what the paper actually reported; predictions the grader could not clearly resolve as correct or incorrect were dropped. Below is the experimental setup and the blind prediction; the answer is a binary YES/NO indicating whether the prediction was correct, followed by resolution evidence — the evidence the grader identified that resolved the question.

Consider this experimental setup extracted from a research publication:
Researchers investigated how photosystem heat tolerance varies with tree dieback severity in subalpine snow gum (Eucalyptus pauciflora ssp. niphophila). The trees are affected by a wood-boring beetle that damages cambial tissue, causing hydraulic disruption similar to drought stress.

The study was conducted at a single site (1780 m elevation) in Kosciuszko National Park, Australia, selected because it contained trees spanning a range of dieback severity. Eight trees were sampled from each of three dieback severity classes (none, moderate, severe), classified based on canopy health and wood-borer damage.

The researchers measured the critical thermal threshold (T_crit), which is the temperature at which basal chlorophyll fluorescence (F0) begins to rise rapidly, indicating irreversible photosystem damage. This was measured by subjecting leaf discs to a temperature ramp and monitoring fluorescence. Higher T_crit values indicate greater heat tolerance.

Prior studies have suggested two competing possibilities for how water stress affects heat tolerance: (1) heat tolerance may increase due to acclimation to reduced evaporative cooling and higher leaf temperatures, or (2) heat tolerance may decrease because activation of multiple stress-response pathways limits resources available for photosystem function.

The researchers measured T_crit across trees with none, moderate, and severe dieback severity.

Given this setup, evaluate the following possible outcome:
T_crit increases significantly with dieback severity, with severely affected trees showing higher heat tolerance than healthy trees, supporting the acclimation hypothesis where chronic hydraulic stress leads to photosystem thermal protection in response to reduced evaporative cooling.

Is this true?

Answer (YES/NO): NO